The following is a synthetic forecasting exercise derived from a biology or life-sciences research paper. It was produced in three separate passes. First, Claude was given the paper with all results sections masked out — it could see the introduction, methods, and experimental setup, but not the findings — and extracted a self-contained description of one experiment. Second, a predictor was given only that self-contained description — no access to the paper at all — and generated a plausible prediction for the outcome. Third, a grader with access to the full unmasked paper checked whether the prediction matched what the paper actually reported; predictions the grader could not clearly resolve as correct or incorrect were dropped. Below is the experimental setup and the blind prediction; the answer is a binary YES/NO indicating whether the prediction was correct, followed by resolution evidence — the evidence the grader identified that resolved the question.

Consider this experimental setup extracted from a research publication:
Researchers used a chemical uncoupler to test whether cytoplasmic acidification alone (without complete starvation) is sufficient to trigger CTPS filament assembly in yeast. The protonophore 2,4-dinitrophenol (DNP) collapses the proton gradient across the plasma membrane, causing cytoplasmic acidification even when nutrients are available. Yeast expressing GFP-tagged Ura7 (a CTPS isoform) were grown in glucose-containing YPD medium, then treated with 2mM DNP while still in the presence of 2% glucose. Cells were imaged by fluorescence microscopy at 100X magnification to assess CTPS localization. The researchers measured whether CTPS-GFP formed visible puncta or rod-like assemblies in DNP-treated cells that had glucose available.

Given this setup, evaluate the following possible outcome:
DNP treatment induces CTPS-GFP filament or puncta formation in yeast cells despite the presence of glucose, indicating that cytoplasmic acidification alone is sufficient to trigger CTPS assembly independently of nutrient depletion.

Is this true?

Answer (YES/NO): YES